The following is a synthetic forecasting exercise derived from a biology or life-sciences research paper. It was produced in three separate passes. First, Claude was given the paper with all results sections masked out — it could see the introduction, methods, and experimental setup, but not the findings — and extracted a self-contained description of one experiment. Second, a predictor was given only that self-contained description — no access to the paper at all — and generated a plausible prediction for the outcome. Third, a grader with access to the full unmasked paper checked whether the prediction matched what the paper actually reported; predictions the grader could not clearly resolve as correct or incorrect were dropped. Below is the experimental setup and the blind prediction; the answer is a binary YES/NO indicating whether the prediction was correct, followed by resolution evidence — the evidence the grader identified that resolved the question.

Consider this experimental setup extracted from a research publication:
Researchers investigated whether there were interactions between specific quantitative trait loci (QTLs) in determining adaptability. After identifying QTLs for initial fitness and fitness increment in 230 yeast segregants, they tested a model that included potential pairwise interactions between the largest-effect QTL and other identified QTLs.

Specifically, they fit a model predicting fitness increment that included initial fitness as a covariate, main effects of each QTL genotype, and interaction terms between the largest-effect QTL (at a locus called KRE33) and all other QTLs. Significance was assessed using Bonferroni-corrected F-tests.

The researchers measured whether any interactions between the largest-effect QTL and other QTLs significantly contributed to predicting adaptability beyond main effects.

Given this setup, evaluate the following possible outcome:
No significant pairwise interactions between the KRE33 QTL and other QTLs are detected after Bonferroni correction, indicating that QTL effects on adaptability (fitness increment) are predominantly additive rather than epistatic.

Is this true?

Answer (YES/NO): NO